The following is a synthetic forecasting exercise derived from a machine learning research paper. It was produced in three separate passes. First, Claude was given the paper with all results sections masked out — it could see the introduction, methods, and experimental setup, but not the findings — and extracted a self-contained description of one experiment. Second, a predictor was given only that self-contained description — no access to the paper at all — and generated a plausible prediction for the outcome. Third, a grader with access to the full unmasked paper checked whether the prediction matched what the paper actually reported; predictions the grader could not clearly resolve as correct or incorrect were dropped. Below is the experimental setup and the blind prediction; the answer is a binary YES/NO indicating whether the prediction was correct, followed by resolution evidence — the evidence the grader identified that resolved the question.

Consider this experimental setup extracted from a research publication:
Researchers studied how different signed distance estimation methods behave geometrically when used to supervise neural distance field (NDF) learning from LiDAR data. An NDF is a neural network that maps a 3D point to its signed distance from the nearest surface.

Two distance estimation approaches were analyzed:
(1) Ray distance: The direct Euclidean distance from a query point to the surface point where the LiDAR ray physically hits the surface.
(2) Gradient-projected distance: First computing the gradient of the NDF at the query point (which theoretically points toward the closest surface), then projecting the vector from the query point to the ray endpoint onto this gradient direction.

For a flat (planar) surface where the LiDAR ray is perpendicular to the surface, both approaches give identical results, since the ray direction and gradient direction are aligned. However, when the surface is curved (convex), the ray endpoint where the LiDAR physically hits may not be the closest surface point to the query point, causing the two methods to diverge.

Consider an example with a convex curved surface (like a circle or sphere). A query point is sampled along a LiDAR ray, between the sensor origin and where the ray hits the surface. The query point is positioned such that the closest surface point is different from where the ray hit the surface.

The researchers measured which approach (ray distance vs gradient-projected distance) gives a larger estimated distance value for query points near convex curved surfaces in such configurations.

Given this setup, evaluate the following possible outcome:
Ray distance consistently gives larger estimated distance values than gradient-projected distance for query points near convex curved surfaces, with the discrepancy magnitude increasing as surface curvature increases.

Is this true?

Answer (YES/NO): NO